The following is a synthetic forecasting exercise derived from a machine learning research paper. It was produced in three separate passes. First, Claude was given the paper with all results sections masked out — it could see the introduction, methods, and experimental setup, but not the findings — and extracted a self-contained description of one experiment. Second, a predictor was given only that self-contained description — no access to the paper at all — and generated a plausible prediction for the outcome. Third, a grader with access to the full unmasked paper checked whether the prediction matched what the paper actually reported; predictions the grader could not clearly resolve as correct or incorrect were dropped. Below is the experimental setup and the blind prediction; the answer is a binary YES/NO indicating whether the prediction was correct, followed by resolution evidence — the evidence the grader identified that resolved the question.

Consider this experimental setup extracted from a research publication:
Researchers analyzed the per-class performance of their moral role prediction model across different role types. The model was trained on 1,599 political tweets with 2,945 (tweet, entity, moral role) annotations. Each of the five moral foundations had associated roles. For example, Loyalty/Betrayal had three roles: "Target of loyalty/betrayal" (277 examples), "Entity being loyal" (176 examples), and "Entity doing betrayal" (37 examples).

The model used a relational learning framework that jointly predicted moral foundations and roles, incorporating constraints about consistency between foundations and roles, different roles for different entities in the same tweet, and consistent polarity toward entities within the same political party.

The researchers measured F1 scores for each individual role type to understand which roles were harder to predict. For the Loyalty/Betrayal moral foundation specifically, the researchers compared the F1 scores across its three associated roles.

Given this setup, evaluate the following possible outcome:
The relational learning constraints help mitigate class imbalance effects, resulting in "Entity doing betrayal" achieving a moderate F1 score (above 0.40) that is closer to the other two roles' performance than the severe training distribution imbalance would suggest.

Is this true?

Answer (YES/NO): NO